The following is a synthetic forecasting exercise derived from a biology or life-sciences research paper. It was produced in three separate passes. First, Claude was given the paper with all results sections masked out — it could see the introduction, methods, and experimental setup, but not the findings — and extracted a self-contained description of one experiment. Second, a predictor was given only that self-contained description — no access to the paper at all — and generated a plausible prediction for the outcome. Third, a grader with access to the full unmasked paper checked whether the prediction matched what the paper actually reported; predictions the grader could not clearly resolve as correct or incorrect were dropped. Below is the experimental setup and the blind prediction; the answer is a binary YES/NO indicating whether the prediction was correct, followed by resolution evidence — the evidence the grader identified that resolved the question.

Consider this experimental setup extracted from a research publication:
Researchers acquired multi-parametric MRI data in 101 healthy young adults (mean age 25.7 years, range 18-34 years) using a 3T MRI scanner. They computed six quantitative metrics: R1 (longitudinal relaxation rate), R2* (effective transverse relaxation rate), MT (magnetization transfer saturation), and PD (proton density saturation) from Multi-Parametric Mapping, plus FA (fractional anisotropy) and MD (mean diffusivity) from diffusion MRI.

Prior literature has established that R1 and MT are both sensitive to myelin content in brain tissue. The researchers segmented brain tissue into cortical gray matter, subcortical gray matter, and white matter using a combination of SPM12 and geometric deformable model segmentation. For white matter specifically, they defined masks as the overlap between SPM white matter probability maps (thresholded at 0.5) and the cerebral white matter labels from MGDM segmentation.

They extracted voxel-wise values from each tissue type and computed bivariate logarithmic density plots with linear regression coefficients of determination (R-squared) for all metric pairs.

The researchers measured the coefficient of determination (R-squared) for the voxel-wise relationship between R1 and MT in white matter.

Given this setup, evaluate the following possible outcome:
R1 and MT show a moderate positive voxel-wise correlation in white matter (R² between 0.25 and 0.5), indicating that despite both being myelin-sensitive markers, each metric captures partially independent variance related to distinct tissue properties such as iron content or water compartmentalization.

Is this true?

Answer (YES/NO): YES